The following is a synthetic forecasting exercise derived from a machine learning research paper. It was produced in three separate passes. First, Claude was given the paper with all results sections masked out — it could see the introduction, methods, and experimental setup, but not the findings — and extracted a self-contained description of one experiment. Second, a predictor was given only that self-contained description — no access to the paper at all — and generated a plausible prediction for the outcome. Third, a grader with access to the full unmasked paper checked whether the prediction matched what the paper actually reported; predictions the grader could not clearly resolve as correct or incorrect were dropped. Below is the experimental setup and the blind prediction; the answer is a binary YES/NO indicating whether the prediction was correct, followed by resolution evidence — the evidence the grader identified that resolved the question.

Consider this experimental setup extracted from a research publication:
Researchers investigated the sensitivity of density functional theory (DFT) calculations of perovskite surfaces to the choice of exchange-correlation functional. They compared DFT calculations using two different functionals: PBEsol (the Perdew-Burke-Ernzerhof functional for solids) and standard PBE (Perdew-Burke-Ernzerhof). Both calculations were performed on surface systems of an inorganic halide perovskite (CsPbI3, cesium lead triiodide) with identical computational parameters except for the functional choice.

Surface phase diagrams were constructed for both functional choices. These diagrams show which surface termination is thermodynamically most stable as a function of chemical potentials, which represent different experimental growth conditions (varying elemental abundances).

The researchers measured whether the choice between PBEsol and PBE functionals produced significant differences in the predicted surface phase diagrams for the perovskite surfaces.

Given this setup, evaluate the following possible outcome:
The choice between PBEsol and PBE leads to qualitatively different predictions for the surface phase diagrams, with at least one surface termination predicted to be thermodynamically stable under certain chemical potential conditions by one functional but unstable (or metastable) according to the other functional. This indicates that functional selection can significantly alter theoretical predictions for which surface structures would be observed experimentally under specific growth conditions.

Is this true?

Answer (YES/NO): NO